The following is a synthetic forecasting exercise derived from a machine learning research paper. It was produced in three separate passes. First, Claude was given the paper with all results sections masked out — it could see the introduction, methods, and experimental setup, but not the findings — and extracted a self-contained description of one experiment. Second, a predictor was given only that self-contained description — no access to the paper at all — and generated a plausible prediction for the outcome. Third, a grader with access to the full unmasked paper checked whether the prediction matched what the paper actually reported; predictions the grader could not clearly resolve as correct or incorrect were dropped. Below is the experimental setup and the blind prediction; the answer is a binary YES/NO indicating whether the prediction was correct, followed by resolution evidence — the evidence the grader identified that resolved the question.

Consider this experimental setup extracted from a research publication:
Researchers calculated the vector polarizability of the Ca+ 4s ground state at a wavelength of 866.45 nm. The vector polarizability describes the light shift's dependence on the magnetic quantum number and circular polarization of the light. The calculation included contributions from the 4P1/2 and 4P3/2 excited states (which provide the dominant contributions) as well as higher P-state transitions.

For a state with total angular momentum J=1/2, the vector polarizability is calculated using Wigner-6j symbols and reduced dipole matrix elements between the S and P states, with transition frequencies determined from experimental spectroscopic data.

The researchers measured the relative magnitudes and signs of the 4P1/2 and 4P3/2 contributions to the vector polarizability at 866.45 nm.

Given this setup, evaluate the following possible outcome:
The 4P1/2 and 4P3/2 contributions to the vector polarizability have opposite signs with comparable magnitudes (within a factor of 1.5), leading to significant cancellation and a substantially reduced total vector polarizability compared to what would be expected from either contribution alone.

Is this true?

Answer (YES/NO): YES